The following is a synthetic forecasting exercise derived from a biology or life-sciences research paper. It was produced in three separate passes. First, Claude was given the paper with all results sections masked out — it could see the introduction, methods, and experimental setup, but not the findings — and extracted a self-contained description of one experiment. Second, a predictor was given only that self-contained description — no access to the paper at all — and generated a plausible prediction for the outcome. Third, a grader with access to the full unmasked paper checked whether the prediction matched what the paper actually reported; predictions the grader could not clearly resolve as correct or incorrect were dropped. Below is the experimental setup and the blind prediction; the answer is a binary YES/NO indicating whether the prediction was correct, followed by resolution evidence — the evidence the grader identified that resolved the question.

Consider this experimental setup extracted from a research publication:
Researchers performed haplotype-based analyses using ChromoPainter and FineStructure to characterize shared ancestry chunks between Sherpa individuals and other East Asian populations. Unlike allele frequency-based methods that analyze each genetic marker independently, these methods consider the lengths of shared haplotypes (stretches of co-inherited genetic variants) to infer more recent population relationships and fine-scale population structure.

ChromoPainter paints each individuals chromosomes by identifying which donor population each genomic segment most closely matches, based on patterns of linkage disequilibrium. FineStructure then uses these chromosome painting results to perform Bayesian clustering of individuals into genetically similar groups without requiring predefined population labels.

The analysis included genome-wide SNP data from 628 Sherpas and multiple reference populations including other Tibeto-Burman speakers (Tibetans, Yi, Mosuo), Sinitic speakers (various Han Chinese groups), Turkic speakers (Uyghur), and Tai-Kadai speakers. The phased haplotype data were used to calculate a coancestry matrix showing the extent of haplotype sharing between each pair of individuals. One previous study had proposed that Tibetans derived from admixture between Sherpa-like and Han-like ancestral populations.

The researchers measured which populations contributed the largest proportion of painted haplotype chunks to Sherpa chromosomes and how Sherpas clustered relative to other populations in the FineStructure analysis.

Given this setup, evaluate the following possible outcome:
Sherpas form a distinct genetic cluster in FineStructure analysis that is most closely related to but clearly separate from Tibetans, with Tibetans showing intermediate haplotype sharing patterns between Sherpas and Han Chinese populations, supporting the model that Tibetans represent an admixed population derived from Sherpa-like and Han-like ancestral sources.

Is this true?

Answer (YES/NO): NO